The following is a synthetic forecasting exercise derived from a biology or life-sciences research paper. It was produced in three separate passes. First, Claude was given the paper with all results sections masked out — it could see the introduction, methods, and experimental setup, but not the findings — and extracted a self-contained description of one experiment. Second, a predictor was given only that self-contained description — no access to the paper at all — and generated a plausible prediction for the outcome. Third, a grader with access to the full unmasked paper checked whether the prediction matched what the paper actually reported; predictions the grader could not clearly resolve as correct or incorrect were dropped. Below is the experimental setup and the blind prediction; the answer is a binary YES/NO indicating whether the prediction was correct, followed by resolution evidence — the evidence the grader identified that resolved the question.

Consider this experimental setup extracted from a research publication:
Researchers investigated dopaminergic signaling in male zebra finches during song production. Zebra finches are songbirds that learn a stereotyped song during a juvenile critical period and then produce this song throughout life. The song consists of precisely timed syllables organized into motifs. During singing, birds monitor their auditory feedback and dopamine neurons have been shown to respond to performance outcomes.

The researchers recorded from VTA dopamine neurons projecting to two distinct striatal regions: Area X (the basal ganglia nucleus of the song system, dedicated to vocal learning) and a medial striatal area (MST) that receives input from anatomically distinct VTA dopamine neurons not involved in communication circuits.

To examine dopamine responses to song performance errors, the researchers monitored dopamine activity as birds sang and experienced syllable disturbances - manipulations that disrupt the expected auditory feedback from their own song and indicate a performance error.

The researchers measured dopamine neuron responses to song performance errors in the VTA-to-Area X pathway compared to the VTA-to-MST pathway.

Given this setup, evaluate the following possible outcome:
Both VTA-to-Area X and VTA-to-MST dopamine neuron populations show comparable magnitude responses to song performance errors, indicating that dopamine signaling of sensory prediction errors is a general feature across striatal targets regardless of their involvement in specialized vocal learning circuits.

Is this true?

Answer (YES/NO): NO